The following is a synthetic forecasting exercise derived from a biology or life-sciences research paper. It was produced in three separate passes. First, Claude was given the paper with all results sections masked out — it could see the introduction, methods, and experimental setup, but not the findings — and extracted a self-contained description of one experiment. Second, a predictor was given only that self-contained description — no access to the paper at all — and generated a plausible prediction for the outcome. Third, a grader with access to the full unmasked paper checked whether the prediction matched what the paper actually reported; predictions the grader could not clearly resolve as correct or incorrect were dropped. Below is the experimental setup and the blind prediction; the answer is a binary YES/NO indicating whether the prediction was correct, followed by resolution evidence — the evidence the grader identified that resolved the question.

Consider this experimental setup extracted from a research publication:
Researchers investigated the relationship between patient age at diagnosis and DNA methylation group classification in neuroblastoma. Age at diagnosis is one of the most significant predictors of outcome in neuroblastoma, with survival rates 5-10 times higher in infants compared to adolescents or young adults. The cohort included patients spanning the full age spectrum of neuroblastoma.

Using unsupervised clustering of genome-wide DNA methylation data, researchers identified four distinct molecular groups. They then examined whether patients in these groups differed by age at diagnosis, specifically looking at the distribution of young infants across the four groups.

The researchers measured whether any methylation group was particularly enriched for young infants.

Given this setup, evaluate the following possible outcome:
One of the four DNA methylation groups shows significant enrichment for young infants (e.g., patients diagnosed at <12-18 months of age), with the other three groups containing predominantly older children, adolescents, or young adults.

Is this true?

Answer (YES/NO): YES